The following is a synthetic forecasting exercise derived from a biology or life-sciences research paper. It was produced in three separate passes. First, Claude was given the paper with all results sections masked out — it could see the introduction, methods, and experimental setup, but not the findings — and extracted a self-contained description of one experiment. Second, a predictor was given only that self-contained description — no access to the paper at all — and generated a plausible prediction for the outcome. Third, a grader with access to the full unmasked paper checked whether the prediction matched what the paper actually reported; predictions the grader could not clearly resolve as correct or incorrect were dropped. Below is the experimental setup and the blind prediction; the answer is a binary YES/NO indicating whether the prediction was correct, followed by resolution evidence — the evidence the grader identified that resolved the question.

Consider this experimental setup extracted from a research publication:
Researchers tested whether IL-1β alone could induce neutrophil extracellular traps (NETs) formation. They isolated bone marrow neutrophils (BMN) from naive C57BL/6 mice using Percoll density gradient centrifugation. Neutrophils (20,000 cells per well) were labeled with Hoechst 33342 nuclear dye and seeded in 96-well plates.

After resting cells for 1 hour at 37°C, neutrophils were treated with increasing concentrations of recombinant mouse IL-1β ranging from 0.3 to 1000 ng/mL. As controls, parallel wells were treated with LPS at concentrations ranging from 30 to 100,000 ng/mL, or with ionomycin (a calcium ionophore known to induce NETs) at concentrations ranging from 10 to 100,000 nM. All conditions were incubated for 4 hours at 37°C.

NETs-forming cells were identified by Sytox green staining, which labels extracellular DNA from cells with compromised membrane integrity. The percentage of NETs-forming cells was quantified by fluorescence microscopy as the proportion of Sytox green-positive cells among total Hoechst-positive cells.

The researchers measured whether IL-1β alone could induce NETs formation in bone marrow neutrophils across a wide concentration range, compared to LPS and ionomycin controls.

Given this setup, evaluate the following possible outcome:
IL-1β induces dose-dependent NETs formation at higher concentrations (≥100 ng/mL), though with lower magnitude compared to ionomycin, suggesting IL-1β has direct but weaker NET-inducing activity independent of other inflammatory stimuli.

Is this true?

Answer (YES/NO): NO